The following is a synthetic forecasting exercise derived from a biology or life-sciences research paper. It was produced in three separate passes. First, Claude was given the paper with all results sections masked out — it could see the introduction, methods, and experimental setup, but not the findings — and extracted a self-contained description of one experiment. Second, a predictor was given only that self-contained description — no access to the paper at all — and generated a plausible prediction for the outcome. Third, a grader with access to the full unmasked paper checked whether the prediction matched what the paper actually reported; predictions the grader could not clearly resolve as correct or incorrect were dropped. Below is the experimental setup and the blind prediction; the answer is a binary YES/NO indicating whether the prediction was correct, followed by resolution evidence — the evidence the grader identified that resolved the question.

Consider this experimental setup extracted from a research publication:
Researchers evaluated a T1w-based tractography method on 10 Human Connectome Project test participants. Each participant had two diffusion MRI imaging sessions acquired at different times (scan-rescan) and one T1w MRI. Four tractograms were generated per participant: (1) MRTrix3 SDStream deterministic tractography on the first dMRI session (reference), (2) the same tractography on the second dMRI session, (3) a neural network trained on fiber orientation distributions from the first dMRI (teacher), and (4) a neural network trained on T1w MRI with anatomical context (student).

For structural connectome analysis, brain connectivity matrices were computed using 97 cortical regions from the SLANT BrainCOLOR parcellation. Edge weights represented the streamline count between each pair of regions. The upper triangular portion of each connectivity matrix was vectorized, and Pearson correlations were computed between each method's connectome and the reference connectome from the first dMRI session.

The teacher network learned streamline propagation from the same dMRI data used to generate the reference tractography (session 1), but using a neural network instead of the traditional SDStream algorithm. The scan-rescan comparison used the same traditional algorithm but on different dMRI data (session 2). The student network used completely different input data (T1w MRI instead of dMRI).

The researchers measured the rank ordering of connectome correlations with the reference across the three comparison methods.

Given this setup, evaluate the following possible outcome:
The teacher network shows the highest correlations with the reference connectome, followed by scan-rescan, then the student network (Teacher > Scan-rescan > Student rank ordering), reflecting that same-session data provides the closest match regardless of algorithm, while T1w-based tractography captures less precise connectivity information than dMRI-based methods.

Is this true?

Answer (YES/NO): NO